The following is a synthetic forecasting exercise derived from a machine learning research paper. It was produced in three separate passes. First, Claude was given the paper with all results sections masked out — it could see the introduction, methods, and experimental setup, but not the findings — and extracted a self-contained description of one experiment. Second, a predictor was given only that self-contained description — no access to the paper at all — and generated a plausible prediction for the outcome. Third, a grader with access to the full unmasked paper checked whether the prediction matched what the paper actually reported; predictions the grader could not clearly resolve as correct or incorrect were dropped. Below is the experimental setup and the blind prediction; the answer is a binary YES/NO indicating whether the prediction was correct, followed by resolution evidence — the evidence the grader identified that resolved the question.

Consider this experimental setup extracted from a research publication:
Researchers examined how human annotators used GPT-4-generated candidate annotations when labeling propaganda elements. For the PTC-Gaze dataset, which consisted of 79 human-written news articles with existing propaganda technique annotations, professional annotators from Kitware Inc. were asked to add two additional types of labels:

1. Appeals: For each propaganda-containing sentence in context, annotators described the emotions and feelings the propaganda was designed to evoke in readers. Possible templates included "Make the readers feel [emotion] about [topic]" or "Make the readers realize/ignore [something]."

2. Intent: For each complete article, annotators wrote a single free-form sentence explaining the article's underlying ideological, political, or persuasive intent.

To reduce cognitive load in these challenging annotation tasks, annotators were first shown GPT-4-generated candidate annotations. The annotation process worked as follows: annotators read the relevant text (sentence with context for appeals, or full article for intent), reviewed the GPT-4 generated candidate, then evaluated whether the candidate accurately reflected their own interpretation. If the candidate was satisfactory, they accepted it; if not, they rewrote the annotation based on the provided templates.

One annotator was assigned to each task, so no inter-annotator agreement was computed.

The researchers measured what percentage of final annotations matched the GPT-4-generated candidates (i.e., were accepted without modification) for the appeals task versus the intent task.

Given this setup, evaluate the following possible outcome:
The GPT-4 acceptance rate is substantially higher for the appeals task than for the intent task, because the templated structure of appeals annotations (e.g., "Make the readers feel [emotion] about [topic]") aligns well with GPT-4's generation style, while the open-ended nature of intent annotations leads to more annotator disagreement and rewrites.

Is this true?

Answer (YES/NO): YES